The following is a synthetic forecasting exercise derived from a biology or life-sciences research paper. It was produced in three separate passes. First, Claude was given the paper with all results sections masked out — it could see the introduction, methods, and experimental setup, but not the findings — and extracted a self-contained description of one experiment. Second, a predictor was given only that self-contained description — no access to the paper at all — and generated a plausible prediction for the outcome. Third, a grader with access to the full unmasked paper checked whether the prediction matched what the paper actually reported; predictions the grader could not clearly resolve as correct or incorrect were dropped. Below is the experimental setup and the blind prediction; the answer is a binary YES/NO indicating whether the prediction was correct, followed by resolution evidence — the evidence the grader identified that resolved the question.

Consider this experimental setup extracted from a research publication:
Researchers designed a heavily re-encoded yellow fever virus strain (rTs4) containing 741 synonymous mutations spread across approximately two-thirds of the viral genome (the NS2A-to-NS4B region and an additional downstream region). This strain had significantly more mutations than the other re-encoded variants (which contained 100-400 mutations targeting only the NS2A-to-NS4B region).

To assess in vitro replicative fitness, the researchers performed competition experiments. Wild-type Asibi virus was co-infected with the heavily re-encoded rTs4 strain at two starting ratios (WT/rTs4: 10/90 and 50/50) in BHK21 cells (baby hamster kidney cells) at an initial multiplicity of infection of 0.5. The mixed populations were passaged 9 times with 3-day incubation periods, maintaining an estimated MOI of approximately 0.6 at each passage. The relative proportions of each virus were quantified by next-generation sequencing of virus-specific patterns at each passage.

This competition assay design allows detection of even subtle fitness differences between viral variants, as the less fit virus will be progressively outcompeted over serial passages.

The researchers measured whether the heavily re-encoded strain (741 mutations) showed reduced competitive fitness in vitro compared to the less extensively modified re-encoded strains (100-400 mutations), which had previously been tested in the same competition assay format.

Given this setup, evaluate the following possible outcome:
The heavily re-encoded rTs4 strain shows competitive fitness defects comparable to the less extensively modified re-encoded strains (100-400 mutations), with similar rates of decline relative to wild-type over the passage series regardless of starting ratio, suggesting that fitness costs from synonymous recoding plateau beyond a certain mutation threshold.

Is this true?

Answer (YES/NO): NO